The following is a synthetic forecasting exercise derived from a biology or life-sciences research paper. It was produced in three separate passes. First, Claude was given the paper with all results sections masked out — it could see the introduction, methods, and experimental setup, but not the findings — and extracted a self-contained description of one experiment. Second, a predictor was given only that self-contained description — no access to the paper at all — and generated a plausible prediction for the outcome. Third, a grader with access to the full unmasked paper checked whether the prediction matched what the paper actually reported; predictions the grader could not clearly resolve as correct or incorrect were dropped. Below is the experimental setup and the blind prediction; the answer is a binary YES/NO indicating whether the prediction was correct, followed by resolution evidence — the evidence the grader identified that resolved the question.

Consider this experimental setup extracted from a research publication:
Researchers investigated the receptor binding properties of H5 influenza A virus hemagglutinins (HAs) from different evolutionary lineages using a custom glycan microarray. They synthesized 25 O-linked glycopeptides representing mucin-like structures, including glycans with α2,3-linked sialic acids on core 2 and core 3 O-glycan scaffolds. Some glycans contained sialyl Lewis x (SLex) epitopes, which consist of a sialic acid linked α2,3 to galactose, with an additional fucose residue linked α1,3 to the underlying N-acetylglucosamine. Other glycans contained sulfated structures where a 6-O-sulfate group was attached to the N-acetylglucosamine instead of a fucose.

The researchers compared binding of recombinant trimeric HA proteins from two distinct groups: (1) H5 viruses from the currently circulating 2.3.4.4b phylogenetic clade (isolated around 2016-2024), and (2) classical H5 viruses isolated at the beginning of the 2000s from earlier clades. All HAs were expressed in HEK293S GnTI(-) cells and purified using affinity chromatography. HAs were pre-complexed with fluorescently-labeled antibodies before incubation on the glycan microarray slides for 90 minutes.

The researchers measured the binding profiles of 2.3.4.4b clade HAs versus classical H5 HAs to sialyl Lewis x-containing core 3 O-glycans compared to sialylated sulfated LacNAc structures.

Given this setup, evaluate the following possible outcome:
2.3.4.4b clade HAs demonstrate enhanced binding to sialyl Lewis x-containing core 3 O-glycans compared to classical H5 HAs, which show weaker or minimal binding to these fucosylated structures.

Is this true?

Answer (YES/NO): YES